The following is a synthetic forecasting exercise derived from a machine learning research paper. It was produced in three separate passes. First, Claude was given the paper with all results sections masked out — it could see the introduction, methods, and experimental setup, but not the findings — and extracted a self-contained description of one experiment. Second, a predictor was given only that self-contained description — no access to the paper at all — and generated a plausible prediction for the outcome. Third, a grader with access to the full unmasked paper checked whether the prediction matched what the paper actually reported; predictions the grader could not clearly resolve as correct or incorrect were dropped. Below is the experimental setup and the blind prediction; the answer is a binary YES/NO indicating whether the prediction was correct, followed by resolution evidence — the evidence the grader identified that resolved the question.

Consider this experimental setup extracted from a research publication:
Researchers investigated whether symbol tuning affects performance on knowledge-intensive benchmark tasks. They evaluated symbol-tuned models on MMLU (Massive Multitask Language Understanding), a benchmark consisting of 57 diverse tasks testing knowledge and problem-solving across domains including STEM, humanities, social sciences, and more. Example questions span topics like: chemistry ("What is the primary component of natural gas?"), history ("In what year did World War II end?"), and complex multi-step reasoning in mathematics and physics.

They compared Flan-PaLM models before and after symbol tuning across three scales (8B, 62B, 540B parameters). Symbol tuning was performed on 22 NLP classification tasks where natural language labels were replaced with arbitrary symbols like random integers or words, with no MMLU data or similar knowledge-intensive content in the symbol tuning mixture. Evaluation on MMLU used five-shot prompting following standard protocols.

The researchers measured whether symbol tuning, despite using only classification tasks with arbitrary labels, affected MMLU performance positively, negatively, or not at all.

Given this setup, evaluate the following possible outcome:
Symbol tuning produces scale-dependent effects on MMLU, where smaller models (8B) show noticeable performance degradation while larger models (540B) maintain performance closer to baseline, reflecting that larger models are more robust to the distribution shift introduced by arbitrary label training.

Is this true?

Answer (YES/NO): NO